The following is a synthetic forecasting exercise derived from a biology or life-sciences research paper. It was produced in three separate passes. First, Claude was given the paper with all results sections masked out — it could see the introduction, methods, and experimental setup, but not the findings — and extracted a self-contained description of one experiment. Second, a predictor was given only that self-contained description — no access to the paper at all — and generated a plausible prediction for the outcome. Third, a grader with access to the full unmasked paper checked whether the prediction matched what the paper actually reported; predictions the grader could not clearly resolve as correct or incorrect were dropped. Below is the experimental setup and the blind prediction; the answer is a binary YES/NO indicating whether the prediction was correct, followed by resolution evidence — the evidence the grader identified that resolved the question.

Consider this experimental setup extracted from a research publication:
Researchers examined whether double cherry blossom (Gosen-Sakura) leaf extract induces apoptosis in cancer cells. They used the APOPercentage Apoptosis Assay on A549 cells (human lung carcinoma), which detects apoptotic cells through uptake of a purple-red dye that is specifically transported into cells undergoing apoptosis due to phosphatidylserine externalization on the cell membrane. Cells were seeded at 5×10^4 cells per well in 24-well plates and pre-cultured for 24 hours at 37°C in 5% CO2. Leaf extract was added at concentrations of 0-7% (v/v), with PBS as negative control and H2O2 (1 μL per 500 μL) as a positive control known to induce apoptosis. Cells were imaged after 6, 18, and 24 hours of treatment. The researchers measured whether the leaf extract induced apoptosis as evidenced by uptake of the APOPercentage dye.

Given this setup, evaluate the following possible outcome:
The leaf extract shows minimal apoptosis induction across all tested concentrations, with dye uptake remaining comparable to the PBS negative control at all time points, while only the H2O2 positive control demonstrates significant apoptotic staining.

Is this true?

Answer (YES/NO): NO